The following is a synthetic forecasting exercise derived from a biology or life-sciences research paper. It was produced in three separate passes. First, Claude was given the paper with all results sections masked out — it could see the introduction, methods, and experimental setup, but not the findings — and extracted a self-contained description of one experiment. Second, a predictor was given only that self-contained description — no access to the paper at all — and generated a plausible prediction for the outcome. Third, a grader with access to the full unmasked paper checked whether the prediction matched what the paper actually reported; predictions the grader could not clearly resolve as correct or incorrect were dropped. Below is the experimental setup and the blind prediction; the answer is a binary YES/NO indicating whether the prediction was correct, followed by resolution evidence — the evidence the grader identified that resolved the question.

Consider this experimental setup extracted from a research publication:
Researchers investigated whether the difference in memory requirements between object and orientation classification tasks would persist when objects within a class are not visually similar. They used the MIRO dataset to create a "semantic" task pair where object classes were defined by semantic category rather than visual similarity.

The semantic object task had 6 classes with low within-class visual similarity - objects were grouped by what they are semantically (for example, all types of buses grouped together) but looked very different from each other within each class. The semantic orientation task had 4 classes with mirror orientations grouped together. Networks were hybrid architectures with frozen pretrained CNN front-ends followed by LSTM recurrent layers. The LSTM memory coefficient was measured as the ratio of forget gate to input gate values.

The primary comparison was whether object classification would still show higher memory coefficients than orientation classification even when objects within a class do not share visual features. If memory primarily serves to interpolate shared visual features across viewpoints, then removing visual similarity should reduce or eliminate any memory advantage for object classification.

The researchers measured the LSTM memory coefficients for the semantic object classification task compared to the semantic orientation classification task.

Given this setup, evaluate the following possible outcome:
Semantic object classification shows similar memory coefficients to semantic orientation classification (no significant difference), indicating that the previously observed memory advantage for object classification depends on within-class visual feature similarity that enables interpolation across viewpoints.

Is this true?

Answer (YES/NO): YES